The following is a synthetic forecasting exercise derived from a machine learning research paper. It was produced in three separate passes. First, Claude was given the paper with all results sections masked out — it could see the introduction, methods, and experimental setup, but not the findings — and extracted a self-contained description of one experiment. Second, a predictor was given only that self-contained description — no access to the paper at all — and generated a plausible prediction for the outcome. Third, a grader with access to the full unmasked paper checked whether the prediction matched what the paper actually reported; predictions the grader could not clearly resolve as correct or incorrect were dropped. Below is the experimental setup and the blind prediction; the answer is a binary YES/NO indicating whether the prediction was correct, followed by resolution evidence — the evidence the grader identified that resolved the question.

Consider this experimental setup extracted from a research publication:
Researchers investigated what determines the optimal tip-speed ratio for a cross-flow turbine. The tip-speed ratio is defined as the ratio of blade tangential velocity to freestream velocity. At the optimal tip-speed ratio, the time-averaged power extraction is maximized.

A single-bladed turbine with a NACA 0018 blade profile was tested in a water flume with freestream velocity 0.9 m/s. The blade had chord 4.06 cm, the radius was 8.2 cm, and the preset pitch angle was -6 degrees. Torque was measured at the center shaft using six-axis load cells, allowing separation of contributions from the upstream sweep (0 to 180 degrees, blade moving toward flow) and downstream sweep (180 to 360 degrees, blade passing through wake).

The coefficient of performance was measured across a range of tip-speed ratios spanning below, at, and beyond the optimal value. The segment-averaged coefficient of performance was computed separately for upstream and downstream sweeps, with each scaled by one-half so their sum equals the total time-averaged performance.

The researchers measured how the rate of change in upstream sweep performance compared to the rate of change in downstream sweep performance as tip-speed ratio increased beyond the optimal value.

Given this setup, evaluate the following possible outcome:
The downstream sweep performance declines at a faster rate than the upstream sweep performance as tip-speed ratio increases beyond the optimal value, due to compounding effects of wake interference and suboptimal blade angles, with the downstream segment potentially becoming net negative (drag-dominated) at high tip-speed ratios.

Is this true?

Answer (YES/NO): NO